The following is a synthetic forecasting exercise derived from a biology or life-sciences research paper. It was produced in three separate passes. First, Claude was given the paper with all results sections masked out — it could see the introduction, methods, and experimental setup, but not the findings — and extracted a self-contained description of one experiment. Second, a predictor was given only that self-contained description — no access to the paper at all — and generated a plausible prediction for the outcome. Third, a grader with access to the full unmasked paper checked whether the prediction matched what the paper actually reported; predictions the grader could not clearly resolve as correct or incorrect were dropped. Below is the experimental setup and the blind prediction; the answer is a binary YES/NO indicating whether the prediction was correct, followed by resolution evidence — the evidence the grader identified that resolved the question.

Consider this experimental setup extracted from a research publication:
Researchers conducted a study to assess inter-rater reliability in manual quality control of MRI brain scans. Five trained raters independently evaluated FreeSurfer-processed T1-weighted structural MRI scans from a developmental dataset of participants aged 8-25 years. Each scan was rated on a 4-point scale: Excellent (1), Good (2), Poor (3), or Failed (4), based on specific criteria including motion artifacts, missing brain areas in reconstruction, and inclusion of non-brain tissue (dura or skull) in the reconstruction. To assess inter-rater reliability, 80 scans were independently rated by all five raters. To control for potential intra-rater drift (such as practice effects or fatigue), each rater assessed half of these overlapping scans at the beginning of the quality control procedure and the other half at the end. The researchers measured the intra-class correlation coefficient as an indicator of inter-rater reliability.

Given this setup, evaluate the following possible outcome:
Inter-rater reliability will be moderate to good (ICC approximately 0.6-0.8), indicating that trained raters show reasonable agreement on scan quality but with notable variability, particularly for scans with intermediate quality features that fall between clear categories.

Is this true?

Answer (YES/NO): NO